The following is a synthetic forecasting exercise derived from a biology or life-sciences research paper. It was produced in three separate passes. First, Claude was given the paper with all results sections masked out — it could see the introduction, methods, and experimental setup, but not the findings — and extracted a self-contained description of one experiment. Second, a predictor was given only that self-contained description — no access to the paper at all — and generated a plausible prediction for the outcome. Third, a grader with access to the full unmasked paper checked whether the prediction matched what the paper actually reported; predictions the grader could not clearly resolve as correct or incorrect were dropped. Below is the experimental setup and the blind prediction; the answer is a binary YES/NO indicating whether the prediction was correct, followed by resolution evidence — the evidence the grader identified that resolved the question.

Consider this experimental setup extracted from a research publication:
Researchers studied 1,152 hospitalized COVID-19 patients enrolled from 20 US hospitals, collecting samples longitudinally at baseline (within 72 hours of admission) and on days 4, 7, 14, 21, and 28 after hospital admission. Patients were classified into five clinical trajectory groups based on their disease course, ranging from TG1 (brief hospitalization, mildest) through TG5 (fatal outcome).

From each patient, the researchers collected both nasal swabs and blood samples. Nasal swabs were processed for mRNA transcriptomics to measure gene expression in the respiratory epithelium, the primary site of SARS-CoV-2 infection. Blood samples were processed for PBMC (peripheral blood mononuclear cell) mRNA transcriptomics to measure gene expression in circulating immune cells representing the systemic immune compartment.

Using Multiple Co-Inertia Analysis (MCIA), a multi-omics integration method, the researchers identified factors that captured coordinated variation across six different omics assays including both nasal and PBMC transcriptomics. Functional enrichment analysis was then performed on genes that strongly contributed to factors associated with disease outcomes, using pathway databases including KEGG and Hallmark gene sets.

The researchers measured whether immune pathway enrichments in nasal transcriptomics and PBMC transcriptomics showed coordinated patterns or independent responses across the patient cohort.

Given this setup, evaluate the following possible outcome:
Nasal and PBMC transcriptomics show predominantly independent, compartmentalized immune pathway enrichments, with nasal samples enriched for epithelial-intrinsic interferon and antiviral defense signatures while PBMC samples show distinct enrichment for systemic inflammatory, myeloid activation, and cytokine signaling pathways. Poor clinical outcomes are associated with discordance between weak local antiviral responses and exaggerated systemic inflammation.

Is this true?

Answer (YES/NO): NO